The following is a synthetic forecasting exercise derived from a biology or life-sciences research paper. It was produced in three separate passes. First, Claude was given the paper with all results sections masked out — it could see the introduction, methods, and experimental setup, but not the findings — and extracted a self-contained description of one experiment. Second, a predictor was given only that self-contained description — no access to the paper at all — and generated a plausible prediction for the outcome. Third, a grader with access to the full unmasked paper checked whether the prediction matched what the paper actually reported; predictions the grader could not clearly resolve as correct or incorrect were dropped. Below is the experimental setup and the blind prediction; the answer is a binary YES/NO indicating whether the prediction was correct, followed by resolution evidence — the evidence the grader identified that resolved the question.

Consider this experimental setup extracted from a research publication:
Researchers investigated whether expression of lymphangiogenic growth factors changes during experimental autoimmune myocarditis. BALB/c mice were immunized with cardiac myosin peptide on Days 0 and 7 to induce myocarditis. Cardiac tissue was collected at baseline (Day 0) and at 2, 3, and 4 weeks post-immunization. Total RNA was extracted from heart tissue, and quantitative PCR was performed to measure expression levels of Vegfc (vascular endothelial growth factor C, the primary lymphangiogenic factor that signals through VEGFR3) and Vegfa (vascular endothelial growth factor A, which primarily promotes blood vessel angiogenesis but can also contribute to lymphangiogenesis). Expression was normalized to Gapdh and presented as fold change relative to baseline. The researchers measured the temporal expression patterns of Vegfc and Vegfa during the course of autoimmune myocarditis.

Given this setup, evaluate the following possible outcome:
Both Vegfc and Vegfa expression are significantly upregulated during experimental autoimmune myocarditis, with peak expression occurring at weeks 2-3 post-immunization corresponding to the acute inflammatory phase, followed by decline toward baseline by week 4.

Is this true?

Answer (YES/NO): NO